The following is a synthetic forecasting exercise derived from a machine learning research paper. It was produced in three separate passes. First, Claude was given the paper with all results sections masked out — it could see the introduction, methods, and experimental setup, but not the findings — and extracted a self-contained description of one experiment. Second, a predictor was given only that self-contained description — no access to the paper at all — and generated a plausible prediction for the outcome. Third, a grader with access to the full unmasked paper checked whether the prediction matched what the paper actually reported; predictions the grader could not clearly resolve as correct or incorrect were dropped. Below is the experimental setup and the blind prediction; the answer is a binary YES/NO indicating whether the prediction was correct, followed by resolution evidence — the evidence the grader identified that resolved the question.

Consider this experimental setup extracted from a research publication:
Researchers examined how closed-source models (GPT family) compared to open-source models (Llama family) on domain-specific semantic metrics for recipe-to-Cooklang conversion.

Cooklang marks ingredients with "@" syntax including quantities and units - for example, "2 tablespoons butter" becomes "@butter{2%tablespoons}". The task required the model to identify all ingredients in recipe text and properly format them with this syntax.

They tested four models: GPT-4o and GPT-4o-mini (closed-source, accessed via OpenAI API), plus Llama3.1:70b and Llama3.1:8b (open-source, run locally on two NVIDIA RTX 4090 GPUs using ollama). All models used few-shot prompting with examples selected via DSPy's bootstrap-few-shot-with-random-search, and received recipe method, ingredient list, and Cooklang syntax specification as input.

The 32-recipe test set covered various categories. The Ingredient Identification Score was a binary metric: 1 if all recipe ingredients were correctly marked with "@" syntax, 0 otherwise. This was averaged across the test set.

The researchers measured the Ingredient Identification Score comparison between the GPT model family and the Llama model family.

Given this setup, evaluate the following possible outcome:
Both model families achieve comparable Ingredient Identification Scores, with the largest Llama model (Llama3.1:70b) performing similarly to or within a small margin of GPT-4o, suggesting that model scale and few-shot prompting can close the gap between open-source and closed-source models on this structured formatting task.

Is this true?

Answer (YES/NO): NO